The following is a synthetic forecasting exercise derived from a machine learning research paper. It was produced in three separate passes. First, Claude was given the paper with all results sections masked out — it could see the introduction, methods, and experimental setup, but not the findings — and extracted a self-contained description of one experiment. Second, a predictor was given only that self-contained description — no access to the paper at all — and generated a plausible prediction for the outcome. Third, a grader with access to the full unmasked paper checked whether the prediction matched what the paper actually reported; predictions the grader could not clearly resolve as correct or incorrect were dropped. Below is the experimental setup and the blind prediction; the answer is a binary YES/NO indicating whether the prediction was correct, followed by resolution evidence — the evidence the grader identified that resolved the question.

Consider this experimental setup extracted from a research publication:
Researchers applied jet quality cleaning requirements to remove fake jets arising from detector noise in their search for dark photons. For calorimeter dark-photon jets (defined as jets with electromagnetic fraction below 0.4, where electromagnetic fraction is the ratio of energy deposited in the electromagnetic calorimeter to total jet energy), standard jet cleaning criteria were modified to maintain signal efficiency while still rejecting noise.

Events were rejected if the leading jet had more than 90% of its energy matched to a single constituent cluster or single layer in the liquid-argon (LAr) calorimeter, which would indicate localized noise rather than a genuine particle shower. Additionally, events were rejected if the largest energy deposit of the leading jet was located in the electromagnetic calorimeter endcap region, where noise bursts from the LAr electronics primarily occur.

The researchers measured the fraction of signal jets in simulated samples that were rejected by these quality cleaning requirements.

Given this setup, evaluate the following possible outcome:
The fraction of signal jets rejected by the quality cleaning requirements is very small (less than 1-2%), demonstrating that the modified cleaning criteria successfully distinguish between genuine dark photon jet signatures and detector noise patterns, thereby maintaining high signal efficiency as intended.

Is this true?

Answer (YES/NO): YES